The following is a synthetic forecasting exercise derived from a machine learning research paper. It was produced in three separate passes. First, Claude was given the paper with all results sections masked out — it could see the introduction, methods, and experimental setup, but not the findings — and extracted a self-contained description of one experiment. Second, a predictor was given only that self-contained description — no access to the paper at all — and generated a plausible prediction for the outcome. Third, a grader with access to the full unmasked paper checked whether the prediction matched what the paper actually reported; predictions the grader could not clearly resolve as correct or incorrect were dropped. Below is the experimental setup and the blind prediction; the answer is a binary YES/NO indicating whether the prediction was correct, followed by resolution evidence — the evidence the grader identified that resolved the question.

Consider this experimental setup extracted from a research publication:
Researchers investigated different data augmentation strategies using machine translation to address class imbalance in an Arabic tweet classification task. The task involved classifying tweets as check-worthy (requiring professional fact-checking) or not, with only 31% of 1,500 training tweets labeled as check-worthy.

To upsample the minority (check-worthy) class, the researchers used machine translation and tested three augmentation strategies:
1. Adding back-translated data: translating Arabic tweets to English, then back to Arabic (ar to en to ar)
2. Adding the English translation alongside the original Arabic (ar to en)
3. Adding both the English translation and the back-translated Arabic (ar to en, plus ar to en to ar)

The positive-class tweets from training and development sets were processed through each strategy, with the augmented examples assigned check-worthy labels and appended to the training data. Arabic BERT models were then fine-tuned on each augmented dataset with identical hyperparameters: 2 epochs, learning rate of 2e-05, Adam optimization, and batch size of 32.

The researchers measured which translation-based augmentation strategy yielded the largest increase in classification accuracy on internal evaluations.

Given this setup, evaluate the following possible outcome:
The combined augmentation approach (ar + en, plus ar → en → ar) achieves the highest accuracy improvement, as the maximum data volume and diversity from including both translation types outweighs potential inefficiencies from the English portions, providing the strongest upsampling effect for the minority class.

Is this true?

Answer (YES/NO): NO